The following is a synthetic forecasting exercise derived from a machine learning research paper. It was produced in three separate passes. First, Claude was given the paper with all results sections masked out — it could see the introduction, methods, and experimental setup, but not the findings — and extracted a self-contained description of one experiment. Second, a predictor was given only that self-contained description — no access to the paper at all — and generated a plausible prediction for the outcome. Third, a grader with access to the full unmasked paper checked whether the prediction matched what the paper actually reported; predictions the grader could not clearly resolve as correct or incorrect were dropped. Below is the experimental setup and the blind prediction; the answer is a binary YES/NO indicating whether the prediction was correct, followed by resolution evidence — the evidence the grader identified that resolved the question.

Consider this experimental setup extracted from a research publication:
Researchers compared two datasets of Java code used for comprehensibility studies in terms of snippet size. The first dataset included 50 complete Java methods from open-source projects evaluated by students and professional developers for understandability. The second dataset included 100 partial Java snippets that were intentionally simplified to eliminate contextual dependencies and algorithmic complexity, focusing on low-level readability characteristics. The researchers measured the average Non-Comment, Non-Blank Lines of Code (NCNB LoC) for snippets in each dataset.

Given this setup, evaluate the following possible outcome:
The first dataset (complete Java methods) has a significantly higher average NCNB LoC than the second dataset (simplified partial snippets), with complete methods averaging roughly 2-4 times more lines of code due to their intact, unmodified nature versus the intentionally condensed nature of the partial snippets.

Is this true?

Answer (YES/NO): YES